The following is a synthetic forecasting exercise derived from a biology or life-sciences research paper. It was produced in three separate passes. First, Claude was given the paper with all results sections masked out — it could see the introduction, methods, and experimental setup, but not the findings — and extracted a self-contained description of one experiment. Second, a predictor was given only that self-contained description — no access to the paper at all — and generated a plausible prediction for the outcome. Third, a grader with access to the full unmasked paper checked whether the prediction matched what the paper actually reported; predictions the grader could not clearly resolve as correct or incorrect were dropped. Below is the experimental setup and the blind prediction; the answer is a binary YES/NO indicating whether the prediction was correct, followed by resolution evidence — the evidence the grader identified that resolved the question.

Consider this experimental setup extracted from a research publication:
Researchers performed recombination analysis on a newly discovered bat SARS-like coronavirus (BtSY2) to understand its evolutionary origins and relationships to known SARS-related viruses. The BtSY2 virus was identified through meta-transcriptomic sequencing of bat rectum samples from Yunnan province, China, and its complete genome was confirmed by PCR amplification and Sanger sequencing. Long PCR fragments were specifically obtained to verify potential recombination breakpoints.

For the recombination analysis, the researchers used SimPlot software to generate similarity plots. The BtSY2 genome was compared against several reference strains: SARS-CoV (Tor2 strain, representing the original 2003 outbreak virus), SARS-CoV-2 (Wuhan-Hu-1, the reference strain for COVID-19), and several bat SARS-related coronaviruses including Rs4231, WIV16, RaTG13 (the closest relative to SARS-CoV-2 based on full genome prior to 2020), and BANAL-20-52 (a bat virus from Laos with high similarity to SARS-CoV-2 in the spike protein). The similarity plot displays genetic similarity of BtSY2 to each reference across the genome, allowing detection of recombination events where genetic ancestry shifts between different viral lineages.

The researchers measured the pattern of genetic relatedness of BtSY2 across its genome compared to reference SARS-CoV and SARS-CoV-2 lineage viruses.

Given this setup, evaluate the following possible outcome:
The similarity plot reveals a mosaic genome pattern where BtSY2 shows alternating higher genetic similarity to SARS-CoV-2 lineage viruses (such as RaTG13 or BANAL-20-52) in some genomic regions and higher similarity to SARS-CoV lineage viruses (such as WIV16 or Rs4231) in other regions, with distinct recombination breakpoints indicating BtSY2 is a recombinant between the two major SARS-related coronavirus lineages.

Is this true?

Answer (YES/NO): YES